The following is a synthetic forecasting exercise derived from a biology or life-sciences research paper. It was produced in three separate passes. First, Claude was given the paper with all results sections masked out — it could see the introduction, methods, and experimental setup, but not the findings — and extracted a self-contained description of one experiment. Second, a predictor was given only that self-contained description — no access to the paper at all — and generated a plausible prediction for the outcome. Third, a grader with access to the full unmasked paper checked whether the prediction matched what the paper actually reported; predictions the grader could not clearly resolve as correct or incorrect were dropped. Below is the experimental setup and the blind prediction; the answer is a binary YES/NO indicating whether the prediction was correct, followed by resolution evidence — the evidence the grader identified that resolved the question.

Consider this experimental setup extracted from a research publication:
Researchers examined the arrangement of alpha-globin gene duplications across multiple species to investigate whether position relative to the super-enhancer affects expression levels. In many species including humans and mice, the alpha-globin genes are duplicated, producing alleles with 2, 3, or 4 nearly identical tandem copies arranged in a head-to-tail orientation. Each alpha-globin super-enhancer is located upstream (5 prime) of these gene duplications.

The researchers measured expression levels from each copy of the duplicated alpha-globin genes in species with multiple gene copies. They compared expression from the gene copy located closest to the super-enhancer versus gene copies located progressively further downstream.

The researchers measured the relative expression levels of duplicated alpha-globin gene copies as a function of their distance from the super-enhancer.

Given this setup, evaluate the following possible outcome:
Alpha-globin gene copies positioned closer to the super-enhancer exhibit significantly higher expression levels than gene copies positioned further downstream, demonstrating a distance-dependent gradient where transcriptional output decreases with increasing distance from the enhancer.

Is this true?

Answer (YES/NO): YES